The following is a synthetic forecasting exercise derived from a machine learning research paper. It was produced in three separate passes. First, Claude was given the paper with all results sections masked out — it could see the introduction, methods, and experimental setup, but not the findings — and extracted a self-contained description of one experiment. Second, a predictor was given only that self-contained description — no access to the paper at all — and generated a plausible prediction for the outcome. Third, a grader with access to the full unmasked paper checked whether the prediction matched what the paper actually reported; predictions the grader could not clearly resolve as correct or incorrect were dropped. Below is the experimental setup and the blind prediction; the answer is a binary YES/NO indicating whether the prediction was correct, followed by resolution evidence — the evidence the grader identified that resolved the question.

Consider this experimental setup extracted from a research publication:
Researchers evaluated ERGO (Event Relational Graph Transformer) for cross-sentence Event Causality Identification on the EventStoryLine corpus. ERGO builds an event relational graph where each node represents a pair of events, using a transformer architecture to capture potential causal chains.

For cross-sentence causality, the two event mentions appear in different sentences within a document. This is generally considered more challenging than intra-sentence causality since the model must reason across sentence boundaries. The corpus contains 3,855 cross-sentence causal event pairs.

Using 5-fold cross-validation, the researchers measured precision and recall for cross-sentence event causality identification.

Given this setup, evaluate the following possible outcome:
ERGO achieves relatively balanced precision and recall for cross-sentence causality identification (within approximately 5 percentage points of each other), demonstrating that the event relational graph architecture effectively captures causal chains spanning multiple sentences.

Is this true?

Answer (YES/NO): NO